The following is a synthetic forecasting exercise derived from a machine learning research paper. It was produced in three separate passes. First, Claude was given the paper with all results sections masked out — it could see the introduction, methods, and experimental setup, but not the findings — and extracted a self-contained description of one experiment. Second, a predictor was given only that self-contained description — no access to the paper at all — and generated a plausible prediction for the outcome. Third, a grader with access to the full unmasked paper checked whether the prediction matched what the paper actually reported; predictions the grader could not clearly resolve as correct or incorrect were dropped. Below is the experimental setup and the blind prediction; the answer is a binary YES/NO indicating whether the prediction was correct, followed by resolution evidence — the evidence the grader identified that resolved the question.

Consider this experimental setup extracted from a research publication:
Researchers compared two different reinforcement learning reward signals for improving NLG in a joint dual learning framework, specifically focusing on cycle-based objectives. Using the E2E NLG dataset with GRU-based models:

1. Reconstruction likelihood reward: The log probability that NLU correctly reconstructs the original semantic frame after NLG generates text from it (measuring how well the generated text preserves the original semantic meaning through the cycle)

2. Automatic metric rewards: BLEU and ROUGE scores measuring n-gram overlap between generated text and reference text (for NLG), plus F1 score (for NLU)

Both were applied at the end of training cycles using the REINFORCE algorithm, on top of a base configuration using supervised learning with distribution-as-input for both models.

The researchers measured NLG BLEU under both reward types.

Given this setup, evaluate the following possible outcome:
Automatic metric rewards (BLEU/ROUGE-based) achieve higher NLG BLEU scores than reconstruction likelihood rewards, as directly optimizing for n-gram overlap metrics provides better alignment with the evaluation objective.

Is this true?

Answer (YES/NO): YES